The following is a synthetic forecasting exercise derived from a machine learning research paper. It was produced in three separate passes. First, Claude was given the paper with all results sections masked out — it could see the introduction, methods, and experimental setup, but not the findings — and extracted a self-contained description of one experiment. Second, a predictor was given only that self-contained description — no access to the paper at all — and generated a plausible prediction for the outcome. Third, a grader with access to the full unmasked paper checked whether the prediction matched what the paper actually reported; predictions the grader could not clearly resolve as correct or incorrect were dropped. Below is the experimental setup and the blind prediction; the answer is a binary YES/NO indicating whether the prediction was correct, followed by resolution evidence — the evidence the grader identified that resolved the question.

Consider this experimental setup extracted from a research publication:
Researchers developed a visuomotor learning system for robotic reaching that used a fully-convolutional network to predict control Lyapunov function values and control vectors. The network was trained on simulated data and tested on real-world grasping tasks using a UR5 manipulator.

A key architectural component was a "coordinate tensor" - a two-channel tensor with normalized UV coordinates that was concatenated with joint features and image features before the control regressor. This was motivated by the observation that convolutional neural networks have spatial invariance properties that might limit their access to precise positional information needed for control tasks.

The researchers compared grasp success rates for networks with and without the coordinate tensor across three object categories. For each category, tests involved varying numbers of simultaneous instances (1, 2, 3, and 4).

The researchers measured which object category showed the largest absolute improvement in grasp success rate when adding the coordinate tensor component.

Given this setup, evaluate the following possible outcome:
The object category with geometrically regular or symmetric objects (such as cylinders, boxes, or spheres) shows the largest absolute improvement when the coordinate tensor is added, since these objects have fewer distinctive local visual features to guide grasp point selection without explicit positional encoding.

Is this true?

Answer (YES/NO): YES